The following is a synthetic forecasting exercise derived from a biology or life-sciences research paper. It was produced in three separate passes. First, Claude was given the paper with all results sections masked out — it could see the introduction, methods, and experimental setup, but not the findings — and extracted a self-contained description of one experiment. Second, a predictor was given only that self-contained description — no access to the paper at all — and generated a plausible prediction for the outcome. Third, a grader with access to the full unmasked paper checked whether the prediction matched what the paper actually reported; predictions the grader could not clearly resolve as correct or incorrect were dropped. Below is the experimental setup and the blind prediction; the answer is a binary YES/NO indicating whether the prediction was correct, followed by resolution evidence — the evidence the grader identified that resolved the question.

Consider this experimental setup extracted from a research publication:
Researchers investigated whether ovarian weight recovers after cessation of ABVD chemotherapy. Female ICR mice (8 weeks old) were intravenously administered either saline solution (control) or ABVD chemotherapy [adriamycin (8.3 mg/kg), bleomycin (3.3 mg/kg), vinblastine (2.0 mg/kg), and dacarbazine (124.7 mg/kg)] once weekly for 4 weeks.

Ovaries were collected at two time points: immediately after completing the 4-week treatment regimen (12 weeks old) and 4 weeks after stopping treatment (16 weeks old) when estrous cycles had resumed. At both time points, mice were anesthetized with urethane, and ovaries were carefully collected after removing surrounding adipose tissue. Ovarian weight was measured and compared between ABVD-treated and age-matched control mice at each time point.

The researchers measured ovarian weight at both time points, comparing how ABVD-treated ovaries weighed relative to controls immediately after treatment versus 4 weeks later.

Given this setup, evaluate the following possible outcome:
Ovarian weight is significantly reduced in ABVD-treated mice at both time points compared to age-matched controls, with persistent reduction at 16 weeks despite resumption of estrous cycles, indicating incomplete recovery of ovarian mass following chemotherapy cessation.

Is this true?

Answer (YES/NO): NO